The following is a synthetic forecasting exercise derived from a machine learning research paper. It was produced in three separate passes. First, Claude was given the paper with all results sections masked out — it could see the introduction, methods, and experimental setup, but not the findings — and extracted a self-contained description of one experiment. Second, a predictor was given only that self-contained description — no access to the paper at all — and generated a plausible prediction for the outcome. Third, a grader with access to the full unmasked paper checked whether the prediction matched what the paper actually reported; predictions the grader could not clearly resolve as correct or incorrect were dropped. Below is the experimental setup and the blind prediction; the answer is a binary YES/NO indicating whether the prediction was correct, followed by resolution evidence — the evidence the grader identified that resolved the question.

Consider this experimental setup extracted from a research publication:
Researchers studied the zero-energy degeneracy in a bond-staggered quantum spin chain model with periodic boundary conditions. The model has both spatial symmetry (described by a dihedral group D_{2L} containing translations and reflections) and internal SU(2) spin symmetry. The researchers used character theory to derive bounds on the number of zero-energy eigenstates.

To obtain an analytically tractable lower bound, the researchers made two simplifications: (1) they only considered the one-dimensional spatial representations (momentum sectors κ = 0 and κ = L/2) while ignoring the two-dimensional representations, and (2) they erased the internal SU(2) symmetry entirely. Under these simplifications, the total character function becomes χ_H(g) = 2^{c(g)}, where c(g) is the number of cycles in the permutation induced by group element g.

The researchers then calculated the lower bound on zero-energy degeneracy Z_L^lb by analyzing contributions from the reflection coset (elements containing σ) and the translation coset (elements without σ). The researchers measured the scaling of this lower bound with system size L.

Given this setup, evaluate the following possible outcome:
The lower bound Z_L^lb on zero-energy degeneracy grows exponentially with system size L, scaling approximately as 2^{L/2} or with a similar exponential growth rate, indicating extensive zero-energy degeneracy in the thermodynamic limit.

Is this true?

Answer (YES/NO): YES